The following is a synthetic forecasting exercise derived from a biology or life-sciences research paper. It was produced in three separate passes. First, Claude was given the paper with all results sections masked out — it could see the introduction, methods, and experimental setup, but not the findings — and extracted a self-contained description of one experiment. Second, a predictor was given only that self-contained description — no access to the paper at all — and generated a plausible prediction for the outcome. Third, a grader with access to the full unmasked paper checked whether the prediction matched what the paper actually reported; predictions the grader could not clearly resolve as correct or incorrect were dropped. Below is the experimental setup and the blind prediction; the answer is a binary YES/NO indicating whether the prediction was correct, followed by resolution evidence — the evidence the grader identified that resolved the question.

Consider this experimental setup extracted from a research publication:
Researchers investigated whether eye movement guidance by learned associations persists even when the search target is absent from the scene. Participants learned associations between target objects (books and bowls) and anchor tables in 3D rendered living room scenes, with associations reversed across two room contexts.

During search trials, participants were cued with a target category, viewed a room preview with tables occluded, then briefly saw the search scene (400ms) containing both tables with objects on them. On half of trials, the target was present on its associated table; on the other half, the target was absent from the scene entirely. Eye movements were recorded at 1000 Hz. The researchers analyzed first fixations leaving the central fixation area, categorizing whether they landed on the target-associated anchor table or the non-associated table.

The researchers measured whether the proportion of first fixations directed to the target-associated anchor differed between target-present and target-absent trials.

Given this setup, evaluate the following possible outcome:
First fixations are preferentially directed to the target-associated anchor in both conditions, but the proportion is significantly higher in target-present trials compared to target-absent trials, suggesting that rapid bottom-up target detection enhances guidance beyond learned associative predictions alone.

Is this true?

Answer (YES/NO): YES